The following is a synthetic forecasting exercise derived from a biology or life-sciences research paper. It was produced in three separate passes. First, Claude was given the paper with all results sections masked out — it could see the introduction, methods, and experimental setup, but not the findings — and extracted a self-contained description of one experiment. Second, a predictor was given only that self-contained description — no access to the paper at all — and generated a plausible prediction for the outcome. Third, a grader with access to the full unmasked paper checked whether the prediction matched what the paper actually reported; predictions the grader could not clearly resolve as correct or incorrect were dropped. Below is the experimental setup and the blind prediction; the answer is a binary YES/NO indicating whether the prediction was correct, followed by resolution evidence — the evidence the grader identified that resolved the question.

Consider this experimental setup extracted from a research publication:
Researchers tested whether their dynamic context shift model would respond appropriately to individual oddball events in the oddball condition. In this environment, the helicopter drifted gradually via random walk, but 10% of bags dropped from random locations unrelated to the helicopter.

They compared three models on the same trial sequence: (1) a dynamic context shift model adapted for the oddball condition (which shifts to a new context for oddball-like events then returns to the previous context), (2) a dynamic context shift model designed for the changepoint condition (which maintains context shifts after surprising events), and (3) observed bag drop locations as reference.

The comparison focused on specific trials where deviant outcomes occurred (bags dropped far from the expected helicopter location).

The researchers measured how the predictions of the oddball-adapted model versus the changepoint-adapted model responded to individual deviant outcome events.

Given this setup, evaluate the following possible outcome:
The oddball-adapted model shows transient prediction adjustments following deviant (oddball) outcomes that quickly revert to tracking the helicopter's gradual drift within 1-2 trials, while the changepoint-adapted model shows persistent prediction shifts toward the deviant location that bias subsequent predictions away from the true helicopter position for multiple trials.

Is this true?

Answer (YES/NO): NO